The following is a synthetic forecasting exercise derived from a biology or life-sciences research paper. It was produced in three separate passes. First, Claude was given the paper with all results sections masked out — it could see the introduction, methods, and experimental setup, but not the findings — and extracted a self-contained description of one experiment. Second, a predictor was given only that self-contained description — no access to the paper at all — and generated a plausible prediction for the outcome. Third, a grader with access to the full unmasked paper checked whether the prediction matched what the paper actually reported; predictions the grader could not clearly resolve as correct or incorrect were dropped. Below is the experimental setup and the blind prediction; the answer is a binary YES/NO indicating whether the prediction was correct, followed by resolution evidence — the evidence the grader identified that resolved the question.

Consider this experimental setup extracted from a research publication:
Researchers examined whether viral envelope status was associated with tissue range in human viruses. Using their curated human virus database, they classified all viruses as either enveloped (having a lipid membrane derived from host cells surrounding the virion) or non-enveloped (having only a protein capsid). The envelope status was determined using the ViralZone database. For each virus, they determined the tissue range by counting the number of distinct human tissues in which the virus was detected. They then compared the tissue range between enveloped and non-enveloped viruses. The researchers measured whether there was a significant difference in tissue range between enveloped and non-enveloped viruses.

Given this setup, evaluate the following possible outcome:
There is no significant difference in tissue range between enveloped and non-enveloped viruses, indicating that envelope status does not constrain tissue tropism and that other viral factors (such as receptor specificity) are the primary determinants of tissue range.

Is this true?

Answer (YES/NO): NO